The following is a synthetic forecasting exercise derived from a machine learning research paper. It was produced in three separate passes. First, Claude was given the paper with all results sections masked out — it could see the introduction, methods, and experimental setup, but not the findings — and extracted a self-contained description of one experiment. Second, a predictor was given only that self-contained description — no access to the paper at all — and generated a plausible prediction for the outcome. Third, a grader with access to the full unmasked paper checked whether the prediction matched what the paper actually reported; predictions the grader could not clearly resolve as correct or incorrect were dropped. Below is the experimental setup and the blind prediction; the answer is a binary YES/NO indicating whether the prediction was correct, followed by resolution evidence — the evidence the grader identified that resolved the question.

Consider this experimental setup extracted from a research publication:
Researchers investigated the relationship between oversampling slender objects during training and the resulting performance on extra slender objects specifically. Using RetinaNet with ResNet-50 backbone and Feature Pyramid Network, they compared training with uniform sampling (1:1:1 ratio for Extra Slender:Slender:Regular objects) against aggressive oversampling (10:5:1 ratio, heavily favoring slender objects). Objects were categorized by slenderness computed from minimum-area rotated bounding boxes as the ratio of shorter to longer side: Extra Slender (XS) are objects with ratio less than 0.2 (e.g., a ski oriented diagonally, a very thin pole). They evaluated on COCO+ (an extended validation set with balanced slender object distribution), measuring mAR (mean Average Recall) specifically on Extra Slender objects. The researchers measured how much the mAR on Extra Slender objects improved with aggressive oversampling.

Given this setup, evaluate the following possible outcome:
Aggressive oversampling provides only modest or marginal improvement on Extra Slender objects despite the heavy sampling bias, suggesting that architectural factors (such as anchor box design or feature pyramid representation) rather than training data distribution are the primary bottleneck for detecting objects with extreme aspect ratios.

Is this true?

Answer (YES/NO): YES